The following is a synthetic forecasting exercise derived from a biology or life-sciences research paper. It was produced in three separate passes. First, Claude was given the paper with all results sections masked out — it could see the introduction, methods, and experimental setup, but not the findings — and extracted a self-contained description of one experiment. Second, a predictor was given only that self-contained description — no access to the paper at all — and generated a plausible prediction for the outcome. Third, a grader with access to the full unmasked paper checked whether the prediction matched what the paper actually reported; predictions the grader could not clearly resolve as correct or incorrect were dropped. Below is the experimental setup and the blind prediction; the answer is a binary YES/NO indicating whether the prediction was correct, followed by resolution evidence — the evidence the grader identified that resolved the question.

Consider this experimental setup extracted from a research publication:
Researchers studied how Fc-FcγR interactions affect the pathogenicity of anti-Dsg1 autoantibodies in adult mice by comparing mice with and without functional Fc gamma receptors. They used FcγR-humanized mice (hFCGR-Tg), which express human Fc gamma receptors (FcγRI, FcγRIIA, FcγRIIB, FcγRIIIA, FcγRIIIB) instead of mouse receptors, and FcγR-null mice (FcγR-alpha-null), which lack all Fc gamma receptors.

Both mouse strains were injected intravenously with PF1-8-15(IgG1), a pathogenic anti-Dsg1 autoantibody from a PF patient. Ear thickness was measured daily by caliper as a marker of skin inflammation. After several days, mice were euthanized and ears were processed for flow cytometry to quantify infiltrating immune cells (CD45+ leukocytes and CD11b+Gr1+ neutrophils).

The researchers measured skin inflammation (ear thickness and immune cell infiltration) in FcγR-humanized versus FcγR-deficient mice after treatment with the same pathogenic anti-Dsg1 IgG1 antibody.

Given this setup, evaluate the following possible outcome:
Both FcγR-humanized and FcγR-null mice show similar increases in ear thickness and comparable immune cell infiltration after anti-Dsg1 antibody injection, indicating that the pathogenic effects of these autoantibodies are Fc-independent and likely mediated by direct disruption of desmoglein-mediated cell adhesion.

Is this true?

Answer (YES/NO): NO